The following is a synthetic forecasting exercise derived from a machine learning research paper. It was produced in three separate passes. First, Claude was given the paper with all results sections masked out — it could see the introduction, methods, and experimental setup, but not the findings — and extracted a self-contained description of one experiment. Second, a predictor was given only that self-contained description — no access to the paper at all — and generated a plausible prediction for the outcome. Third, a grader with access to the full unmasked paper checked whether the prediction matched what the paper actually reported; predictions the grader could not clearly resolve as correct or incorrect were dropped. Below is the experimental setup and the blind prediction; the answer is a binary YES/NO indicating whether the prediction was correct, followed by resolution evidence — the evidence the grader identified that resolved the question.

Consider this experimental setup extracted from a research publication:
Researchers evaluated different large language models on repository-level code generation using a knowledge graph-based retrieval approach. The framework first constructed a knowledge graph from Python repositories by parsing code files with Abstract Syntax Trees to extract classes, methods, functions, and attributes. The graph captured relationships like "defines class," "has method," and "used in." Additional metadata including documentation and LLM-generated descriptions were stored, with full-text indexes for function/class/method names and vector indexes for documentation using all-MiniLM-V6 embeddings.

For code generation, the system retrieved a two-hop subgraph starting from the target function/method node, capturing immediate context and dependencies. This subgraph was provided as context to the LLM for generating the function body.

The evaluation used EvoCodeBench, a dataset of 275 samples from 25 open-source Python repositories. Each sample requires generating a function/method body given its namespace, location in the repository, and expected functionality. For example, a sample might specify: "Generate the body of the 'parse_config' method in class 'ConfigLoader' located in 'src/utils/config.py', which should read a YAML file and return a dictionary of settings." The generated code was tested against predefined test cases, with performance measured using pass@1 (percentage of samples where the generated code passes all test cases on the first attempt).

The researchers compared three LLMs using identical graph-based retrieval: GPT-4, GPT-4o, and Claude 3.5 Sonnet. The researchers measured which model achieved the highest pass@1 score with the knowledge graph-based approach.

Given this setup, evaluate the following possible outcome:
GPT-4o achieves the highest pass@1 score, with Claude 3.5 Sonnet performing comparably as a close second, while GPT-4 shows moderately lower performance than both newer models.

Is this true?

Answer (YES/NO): NO